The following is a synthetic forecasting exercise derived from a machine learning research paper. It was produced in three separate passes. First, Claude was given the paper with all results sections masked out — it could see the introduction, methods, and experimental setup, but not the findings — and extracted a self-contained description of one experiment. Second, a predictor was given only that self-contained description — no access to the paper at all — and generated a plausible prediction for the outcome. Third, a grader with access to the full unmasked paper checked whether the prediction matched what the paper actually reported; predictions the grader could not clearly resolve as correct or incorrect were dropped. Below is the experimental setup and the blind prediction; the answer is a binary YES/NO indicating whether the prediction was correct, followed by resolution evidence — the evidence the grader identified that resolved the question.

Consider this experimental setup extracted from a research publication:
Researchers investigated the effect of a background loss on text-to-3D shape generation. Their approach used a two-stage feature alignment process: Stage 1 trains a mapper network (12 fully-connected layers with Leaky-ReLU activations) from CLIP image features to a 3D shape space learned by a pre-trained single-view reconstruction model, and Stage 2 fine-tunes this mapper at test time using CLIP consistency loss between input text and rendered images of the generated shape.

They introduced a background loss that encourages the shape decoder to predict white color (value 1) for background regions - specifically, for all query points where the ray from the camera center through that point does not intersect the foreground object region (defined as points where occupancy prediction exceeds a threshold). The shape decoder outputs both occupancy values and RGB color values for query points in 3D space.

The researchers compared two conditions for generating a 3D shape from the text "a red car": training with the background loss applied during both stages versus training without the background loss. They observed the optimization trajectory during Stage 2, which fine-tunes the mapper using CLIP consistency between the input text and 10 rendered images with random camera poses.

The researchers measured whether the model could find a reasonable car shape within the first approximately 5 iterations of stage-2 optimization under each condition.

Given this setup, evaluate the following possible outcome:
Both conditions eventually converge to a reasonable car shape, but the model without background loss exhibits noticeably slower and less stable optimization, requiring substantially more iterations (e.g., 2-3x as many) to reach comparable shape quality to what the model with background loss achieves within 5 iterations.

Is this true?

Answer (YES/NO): NO